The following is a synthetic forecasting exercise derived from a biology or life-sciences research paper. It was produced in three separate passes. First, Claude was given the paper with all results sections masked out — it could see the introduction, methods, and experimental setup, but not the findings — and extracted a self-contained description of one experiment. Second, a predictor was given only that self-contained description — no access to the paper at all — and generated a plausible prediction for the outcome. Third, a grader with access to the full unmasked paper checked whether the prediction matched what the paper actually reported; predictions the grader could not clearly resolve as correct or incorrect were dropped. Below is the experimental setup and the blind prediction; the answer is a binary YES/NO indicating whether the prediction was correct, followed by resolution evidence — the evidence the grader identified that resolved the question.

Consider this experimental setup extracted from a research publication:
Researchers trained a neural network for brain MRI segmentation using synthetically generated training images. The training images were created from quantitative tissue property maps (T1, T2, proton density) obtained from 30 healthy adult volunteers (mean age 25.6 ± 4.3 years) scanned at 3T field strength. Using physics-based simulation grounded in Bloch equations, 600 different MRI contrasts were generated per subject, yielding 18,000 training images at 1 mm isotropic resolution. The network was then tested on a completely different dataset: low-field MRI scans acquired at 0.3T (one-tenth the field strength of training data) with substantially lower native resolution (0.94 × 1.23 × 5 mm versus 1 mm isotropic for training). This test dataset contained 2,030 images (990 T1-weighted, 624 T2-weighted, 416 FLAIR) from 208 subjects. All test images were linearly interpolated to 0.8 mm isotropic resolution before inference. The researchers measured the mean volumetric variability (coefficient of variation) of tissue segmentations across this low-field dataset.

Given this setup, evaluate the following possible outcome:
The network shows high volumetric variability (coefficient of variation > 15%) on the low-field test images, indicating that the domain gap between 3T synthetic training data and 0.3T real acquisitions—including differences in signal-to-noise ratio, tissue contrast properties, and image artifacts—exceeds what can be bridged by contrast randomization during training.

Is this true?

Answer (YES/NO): NO